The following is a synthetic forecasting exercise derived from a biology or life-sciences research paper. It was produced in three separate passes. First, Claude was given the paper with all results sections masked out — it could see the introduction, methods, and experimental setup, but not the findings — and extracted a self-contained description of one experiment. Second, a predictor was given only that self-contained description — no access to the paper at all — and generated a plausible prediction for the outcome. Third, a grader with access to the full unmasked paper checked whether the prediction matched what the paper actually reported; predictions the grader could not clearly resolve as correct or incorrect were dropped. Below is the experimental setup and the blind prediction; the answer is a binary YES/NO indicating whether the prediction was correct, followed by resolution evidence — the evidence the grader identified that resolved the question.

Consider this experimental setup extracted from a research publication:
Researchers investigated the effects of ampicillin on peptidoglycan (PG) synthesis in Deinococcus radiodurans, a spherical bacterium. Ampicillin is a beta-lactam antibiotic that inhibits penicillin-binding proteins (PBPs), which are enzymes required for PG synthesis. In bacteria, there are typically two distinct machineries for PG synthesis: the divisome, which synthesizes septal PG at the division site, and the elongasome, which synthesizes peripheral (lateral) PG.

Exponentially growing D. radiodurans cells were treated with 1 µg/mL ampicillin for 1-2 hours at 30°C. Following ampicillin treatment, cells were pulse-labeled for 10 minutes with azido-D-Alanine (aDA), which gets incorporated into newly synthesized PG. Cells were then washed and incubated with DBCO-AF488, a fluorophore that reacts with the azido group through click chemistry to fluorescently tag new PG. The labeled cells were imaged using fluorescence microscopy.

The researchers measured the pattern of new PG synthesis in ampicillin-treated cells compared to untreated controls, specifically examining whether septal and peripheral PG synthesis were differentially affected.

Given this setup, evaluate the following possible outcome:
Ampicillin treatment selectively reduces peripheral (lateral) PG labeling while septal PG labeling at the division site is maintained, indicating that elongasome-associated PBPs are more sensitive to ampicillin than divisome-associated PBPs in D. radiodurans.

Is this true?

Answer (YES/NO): NO